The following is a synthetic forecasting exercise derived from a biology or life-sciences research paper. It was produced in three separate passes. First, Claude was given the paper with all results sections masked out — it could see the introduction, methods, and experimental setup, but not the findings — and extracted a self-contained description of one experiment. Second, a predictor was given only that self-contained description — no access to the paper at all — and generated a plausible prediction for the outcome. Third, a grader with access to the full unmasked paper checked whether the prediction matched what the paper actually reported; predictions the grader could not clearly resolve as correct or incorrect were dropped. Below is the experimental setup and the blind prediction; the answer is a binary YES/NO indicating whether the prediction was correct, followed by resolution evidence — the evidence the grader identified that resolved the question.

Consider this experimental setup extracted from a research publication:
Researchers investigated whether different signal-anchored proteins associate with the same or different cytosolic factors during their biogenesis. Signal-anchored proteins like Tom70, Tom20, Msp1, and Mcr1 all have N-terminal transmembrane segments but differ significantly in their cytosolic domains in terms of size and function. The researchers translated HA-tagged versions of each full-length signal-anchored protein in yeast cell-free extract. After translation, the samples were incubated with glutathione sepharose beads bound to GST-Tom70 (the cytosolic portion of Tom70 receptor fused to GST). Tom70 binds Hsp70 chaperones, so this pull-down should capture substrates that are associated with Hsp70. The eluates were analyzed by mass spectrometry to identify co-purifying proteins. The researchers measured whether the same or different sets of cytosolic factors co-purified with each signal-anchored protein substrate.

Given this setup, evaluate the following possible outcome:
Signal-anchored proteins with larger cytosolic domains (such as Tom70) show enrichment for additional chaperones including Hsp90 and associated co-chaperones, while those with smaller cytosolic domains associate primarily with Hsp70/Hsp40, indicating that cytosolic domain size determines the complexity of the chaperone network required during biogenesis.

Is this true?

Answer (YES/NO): NO